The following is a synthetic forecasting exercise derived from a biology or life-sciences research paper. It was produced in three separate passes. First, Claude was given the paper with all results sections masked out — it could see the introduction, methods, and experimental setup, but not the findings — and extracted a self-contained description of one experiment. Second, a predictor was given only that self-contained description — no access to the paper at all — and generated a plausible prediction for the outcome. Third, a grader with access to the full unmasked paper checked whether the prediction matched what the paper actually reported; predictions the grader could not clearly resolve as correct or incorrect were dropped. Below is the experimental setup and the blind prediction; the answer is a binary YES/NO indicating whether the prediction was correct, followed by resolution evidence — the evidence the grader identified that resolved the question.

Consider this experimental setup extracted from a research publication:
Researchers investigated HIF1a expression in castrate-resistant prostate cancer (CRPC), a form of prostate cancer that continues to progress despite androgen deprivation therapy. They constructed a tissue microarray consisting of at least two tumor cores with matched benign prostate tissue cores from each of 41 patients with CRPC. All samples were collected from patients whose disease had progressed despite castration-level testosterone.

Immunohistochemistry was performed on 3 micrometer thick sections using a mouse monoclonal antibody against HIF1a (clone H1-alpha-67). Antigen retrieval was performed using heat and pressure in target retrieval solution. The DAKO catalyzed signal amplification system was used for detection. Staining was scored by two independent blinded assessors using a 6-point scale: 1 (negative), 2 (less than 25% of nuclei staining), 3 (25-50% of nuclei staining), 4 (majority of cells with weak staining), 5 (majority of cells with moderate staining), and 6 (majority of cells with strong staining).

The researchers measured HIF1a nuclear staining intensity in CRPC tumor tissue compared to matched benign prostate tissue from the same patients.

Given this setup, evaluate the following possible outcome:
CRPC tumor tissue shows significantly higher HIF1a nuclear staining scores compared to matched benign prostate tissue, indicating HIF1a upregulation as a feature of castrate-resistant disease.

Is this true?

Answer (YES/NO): YES